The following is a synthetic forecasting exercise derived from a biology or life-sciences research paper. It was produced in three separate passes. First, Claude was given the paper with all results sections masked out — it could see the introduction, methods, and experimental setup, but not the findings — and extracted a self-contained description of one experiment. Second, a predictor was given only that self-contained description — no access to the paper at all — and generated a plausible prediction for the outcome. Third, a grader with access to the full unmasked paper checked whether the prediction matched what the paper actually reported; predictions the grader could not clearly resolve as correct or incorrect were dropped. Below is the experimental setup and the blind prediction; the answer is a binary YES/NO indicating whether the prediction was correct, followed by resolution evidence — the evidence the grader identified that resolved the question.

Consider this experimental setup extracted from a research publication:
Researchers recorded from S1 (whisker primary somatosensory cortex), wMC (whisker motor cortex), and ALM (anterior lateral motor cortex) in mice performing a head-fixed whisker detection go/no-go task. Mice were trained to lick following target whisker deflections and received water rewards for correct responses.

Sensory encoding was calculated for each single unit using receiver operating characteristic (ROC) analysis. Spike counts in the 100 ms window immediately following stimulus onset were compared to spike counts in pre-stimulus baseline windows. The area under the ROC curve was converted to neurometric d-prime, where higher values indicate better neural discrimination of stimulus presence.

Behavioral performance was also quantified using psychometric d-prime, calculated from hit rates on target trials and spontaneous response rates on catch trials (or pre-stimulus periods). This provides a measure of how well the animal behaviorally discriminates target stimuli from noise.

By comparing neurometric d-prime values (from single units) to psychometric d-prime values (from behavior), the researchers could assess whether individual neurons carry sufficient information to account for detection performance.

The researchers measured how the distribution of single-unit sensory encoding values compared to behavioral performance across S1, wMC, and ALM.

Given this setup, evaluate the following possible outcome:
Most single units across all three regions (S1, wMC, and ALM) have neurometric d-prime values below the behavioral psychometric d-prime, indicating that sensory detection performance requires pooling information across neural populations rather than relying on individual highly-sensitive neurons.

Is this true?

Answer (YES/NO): YES